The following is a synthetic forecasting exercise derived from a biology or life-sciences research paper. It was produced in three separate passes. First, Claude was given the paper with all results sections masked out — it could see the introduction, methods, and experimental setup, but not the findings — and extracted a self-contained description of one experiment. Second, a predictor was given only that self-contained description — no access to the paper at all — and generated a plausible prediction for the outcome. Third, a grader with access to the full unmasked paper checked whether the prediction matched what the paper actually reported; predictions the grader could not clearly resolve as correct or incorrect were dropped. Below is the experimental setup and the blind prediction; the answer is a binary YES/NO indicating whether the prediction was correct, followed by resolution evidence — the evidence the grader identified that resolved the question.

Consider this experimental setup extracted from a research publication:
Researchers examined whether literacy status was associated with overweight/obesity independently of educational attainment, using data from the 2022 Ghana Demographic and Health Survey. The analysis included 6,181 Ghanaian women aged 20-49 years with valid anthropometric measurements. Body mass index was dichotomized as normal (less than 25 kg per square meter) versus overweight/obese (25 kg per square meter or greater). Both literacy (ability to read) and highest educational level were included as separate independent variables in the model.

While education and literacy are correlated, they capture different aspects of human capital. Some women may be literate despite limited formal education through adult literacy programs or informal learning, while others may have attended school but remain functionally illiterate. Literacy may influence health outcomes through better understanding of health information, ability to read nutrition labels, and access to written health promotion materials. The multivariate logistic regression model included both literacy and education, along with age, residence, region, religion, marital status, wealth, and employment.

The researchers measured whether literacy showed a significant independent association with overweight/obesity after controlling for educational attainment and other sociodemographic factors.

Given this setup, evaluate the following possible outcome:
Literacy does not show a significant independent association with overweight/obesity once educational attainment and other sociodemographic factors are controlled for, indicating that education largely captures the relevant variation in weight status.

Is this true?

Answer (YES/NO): NO